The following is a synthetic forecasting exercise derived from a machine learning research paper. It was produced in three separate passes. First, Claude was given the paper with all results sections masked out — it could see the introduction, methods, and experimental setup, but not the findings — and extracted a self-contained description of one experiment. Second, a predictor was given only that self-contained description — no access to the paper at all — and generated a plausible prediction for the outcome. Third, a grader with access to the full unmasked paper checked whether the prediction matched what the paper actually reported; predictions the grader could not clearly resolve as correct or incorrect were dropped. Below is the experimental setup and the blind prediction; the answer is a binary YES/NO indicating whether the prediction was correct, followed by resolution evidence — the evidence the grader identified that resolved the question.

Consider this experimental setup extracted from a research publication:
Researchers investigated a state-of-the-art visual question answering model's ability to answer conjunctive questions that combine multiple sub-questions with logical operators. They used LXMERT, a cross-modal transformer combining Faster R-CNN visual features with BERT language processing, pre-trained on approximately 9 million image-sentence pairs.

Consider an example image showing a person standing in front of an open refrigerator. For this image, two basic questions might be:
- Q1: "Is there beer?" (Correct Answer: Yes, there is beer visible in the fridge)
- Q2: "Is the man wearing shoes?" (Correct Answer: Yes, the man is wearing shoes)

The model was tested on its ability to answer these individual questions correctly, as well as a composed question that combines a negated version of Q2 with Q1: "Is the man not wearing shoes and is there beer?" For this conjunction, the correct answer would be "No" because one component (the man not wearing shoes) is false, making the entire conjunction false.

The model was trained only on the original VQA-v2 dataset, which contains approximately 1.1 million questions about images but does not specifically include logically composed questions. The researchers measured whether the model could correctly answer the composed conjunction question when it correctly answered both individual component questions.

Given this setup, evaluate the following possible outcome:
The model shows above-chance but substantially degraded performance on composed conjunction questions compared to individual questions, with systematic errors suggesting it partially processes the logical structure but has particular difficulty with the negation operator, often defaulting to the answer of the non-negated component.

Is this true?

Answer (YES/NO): NO